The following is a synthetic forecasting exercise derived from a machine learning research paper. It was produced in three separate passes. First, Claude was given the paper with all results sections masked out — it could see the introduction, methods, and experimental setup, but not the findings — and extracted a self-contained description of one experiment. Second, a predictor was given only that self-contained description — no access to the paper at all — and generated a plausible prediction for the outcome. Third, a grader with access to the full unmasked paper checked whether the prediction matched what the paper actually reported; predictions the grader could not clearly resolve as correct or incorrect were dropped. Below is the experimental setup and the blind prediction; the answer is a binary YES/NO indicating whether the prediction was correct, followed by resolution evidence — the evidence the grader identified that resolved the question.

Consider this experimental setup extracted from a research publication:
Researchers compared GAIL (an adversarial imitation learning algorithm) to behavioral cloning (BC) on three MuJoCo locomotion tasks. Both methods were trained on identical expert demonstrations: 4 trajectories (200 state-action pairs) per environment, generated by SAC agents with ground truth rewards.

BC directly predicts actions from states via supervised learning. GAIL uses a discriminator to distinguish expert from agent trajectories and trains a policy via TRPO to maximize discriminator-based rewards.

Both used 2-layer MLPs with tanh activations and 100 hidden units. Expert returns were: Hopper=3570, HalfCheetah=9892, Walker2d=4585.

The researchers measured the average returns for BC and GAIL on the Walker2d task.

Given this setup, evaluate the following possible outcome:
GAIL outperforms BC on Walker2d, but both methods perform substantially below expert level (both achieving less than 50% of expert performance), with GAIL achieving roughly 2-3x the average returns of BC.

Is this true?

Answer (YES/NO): NO